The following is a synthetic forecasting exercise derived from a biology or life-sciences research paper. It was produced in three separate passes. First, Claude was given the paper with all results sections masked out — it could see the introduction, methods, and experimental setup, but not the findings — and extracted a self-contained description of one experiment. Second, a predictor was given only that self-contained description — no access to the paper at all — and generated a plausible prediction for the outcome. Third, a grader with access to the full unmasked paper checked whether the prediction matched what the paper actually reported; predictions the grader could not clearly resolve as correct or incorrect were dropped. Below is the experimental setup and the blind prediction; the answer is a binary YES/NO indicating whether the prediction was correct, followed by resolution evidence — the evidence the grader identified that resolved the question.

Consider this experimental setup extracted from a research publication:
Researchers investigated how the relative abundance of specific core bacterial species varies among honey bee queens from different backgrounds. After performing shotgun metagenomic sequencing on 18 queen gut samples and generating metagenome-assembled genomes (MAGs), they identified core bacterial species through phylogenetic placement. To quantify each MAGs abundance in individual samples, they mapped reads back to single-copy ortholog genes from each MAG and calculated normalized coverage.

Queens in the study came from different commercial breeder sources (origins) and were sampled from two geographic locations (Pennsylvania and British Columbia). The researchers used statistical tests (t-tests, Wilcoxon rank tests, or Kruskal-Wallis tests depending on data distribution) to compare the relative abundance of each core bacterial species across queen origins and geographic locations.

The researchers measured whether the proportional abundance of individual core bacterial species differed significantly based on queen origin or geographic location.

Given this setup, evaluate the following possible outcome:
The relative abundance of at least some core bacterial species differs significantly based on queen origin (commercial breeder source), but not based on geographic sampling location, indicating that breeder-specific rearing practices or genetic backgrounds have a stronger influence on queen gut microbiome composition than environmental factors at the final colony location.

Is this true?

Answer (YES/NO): NO